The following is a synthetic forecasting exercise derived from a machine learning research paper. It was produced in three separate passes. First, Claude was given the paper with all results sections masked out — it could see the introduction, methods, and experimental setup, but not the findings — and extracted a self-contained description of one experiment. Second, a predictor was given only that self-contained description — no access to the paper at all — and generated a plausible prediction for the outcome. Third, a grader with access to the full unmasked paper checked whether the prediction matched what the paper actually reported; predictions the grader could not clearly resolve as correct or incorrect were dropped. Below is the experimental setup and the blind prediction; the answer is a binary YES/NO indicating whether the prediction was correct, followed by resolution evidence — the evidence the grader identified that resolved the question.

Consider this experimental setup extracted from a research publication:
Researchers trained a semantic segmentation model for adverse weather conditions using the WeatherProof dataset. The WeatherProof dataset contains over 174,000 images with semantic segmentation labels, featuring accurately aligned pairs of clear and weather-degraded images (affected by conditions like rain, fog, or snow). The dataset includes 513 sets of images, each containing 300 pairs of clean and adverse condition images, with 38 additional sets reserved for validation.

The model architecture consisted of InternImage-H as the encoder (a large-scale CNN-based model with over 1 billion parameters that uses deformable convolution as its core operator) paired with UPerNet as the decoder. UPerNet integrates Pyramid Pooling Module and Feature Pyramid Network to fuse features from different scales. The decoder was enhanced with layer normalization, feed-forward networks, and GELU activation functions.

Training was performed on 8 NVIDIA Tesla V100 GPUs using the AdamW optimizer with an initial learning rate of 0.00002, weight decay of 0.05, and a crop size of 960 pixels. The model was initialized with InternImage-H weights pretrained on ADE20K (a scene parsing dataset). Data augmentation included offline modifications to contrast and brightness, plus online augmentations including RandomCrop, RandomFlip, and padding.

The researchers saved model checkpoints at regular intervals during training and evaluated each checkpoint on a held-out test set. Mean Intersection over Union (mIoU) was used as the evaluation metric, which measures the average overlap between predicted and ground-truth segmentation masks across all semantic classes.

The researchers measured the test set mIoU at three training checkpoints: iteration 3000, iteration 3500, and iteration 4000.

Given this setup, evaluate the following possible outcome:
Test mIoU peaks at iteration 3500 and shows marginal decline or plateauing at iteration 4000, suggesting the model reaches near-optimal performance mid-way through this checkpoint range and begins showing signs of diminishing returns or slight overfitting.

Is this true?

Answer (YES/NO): YES